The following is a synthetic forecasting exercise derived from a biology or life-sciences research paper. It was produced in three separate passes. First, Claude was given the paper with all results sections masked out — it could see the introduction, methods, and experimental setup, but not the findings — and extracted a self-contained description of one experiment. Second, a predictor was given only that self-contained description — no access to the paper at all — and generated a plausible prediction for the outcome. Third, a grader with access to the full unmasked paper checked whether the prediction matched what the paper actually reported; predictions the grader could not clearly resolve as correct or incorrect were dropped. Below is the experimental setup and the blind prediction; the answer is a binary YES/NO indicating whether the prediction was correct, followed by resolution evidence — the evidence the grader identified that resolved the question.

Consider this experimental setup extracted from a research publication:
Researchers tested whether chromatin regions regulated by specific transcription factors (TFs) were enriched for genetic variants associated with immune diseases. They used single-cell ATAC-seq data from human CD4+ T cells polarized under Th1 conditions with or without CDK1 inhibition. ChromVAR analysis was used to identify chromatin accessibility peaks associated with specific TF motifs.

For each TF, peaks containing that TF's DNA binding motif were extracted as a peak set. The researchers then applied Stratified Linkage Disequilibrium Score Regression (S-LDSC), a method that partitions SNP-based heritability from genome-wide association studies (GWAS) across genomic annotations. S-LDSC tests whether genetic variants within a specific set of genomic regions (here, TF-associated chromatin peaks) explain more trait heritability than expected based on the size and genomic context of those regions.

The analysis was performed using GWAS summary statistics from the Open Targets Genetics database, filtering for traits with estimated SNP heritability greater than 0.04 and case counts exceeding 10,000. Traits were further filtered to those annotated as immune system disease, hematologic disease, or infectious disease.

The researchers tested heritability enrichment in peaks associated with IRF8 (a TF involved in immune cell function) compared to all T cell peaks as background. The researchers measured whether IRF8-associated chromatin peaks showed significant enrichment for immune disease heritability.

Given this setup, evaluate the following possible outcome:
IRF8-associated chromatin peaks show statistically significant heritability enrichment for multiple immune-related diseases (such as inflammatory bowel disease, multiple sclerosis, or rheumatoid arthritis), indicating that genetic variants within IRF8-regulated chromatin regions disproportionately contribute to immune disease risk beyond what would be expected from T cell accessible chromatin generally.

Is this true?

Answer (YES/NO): YES